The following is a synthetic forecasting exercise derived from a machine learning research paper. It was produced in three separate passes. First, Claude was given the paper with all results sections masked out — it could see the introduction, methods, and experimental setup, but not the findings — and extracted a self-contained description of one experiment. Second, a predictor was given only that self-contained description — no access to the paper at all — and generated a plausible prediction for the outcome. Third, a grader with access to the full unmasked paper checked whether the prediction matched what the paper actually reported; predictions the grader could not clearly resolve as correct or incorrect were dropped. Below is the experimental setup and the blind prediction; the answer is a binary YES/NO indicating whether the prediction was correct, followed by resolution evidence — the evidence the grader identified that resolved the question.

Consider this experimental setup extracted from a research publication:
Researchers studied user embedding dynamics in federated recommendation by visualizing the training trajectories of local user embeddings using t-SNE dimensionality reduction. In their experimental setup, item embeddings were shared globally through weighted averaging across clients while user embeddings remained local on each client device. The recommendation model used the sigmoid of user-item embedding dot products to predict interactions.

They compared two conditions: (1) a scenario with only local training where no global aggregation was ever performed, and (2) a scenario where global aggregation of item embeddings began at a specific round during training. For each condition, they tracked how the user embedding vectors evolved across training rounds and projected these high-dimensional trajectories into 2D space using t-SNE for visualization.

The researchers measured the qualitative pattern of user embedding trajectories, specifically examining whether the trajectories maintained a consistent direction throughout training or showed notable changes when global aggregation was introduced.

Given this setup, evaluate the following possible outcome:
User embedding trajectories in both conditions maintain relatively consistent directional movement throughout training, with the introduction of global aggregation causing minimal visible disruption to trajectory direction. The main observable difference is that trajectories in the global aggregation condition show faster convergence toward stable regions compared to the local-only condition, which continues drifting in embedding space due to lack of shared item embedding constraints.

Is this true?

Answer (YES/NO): NO